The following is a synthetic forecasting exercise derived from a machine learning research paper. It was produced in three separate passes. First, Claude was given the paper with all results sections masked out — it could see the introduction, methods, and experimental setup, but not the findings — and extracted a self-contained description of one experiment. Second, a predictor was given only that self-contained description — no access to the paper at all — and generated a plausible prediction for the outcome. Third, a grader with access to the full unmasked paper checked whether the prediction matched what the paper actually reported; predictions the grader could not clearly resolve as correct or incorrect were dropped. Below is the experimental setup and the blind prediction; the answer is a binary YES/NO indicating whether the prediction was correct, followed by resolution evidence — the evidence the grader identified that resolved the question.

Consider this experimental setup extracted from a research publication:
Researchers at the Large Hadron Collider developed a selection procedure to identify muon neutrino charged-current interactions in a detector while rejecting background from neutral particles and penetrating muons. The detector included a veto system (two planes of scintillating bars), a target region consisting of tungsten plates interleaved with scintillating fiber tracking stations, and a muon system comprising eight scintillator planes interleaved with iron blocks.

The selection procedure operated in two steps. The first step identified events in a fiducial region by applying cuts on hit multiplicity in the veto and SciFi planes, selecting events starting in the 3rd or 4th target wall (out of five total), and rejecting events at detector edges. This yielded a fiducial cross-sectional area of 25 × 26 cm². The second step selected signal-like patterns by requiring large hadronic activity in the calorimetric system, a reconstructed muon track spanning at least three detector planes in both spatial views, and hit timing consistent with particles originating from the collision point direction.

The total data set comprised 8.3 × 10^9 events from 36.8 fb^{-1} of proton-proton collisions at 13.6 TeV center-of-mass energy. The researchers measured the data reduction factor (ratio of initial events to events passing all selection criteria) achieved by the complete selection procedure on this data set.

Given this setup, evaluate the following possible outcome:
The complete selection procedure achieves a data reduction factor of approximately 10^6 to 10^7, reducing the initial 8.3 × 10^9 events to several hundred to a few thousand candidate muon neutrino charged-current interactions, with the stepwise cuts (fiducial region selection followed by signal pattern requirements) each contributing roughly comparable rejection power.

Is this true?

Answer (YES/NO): NO